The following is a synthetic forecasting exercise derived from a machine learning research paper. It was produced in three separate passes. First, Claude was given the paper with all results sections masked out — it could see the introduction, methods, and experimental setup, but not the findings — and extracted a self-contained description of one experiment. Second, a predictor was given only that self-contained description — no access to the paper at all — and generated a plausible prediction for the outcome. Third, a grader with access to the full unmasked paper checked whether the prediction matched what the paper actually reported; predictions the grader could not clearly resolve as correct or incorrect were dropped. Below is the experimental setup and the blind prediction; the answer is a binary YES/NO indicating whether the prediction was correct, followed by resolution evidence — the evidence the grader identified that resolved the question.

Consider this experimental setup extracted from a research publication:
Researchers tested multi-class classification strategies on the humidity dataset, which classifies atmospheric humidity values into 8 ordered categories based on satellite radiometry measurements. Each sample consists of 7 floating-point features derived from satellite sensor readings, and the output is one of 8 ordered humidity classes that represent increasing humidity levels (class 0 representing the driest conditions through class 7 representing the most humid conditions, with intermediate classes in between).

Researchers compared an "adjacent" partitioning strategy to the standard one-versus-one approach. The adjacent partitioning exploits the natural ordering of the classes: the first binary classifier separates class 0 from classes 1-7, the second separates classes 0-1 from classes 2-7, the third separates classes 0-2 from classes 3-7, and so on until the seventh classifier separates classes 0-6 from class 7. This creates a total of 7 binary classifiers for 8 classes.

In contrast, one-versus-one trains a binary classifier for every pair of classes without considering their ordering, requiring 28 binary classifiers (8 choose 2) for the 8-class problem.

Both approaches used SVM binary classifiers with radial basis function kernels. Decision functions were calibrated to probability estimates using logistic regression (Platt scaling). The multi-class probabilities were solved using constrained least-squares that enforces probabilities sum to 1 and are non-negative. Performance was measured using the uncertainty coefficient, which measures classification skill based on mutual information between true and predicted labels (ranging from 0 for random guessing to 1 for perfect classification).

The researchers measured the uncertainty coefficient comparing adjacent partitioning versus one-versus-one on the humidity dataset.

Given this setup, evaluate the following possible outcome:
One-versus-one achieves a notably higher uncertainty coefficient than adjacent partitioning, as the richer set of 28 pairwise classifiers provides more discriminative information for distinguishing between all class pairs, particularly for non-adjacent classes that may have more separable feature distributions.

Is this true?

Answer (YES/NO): NO